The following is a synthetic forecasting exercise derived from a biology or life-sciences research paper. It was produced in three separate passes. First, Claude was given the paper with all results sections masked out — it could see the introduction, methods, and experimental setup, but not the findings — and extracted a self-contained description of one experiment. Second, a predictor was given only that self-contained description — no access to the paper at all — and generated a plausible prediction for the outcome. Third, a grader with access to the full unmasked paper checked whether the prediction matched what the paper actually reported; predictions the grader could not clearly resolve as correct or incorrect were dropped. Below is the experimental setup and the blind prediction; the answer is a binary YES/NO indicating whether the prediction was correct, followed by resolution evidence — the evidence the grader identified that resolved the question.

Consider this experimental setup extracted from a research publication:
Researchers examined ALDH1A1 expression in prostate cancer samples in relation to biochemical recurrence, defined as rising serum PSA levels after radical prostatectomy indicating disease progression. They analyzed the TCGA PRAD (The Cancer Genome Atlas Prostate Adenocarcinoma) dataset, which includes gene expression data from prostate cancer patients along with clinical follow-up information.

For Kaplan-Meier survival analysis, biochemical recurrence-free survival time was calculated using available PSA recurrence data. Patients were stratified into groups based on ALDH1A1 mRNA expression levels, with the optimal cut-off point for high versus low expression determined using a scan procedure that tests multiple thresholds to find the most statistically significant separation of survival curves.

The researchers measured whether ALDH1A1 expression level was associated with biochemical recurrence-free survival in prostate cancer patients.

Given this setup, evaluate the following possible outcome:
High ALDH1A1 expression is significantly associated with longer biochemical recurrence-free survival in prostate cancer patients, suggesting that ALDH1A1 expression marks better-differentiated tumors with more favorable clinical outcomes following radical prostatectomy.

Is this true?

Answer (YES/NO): NO